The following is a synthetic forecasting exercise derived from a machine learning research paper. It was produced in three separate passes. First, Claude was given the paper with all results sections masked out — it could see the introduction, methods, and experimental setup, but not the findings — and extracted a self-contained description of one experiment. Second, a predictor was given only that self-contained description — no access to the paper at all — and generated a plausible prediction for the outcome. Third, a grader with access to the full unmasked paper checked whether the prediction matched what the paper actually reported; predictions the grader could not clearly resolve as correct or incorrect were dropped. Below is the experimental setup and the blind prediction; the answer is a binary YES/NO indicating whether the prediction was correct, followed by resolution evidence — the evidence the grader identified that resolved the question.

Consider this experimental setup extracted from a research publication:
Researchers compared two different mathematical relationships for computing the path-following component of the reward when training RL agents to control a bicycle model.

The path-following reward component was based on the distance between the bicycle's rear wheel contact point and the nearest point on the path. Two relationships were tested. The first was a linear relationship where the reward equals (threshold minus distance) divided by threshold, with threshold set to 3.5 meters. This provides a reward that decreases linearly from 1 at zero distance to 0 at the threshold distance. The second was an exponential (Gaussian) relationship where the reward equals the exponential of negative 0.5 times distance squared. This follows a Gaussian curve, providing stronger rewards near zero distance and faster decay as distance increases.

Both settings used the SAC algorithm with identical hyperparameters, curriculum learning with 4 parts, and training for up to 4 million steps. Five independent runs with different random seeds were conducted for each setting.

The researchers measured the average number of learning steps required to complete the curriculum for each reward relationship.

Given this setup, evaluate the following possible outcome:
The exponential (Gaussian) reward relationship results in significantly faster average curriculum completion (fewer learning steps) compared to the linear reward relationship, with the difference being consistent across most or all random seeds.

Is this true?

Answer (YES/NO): NO